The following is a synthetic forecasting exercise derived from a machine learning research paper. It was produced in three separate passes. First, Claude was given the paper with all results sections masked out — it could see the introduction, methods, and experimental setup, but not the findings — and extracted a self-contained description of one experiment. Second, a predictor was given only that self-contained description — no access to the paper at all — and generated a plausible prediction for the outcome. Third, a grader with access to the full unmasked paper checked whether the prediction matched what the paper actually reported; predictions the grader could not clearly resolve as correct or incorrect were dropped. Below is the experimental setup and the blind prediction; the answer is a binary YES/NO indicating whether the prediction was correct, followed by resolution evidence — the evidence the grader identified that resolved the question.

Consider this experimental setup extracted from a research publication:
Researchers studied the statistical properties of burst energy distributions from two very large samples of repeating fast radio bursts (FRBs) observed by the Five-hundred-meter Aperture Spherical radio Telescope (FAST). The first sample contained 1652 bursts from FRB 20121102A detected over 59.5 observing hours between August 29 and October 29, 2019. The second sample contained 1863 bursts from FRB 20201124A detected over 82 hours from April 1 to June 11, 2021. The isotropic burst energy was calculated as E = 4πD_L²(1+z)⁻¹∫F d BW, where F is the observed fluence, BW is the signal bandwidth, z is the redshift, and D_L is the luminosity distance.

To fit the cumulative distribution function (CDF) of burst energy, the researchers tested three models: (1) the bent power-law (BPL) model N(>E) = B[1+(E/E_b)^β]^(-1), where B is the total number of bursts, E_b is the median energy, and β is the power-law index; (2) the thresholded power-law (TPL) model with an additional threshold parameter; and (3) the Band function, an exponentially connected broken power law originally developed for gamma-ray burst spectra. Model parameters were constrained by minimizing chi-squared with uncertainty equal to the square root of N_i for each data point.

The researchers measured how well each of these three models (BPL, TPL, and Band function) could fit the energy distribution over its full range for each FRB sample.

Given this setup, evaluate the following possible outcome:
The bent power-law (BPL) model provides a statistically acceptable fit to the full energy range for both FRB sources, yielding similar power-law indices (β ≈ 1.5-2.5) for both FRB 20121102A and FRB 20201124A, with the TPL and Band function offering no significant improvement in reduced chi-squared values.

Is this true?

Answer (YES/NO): NO